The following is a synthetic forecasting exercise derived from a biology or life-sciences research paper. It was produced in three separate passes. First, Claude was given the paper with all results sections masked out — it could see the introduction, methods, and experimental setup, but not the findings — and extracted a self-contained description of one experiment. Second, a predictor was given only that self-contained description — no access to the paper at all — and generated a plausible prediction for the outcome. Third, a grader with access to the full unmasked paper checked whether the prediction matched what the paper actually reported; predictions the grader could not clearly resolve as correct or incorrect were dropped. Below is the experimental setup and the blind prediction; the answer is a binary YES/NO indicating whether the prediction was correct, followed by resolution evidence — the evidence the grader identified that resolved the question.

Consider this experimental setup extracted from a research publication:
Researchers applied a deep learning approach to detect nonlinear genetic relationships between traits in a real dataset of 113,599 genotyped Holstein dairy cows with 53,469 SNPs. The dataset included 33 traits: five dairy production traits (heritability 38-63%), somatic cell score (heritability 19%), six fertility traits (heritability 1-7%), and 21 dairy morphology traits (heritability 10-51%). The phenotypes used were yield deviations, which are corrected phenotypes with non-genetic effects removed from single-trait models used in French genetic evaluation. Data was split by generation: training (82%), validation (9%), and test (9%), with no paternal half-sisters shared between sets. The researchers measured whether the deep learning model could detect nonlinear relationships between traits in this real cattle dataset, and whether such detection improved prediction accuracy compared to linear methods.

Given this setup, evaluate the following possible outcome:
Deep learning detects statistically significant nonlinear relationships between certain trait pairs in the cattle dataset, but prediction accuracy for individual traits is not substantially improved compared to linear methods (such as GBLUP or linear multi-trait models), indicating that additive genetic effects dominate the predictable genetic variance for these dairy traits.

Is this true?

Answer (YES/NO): YES